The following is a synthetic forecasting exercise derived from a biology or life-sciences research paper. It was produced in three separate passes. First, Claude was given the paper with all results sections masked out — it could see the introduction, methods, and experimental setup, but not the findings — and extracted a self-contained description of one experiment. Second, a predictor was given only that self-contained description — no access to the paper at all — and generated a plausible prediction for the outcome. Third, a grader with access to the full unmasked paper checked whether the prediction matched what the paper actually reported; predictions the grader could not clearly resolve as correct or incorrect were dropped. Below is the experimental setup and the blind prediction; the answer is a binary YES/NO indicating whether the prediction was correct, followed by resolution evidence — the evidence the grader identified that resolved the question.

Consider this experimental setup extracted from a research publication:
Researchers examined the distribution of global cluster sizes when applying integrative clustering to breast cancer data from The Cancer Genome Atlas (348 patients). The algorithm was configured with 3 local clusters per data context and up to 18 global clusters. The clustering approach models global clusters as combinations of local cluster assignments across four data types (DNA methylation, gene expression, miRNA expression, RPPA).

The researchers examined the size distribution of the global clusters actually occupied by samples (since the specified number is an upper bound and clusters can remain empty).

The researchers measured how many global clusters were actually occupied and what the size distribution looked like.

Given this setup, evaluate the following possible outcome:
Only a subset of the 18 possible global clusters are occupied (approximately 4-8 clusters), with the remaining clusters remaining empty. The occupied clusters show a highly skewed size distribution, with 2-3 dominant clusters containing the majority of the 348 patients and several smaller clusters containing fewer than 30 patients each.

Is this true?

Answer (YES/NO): NO